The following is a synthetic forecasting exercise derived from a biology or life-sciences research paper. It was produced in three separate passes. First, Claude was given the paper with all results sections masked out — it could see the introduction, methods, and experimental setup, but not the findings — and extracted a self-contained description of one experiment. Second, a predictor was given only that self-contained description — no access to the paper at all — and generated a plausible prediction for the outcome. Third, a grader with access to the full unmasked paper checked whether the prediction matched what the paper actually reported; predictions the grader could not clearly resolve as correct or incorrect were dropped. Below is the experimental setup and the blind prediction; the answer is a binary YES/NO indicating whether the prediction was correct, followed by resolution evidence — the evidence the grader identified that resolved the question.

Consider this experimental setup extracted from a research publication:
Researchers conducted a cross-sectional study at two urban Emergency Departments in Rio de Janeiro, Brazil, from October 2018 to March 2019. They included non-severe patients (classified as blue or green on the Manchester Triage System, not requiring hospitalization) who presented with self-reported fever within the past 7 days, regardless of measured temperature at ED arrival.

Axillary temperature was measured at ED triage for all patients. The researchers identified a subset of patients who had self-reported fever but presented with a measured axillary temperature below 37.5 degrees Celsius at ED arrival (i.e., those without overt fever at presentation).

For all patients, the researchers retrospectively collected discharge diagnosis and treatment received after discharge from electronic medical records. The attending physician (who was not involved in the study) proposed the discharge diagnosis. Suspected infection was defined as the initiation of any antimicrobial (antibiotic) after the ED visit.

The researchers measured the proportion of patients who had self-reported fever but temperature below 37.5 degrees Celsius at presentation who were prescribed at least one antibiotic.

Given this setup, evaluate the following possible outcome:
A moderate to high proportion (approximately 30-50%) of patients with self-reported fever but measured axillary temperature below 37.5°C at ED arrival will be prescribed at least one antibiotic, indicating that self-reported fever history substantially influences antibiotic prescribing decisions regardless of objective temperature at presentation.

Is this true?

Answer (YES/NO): YES